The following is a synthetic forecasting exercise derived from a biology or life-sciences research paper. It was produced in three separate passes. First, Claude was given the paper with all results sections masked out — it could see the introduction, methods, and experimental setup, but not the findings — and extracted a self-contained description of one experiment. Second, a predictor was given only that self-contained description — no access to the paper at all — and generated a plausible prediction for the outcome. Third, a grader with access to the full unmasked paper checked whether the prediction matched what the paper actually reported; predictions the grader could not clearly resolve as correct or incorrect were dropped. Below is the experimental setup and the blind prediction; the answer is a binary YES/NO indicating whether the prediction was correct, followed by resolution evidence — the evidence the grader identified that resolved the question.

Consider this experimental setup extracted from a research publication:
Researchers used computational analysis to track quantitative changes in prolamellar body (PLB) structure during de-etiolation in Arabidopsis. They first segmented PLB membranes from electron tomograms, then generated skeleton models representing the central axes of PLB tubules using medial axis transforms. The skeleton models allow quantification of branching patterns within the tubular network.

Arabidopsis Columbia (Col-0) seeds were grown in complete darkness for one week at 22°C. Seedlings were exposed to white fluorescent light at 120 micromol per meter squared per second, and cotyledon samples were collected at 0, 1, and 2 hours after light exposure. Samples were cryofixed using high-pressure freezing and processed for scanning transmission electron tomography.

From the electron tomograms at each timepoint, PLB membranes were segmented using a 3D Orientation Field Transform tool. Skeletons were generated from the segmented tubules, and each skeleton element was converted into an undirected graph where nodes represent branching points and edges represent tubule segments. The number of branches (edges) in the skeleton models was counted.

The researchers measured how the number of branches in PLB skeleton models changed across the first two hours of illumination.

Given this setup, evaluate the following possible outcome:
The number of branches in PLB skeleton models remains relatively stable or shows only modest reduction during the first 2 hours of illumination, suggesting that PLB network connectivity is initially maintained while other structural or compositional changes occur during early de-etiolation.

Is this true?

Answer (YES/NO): NO